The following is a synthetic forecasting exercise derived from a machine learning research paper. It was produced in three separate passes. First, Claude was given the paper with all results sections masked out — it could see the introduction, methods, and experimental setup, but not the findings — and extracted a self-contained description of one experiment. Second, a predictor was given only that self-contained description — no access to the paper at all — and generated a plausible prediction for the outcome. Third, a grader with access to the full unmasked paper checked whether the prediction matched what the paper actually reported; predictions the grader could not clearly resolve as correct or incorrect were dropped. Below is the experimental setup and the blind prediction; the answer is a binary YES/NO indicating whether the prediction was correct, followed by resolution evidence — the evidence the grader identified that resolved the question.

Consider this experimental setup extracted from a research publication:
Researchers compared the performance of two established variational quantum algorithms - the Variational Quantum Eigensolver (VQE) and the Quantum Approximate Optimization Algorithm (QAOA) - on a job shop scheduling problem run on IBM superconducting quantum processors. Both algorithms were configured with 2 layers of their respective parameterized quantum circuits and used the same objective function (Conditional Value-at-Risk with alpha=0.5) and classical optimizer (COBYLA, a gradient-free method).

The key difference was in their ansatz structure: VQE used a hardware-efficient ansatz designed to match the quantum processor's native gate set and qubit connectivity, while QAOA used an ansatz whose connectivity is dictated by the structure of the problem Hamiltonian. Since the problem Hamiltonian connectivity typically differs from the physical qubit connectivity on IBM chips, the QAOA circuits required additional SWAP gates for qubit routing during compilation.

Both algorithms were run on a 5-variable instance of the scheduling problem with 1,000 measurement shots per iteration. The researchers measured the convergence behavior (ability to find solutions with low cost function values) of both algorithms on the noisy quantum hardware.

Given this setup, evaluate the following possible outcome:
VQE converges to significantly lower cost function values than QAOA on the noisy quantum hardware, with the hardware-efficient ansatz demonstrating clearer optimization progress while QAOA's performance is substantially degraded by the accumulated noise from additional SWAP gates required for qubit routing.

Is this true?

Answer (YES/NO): YES